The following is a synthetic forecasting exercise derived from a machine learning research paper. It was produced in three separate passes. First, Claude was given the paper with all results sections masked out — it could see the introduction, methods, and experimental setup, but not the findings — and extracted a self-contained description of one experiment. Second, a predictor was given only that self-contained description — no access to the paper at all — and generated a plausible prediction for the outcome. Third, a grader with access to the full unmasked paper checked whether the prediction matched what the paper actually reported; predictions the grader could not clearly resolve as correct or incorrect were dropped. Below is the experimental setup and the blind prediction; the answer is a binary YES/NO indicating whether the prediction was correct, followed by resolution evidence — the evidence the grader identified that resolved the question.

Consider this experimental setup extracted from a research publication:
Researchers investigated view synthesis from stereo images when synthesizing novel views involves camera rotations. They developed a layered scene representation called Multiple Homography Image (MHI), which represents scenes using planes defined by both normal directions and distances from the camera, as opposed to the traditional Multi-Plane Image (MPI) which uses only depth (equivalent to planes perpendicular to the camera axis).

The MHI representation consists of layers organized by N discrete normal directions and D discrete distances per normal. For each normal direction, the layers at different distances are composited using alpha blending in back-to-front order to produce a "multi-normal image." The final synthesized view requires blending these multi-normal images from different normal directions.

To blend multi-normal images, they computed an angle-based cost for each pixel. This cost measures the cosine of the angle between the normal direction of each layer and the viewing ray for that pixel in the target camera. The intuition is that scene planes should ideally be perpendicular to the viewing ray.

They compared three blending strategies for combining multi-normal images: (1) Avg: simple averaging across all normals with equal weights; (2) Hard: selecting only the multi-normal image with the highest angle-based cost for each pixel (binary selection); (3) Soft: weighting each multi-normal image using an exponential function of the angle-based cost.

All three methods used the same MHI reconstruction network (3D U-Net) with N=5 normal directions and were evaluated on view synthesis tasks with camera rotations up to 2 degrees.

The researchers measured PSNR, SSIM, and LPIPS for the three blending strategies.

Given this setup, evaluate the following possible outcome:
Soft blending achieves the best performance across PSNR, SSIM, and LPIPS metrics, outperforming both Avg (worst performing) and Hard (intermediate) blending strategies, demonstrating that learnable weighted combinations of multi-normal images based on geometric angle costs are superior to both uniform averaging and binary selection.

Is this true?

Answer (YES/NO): NO